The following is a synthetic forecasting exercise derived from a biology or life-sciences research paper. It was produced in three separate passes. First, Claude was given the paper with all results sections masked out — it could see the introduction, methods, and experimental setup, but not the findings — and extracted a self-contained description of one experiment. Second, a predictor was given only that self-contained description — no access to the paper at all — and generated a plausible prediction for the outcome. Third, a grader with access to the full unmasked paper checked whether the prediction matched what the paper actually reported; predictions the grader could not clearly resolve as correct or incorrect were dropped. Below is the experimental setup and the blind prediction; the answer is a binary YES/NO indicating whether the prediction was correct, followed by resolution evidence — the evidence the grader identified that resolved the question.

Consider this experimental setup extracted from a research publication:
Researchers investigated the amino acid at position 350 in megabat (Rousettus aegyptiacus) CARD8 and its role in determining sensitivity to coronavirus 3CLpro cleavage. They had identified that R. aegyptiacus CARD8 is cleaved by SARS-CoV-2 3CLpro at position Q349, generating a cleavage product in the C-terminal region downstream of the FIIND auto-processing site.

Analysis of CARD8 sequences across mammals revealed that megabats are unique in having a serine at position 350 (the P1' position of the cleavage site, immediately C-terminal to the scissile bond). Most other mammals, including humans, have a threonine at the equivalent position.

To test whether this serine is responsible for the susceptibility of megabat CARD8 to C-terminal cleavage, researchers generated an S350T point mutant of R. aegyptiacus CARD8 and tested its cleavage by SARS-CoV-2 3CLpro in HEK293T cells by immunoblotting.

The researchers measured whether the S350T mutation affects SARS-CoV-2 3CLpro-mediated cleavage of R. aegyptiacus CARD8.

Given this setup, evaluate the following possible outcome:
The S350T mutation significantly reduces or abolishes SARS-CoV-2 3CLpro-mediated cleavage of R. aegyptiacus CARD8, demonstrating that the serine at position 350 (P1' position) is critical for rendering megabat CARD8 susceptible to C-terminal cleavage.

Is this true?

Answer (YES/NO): YES